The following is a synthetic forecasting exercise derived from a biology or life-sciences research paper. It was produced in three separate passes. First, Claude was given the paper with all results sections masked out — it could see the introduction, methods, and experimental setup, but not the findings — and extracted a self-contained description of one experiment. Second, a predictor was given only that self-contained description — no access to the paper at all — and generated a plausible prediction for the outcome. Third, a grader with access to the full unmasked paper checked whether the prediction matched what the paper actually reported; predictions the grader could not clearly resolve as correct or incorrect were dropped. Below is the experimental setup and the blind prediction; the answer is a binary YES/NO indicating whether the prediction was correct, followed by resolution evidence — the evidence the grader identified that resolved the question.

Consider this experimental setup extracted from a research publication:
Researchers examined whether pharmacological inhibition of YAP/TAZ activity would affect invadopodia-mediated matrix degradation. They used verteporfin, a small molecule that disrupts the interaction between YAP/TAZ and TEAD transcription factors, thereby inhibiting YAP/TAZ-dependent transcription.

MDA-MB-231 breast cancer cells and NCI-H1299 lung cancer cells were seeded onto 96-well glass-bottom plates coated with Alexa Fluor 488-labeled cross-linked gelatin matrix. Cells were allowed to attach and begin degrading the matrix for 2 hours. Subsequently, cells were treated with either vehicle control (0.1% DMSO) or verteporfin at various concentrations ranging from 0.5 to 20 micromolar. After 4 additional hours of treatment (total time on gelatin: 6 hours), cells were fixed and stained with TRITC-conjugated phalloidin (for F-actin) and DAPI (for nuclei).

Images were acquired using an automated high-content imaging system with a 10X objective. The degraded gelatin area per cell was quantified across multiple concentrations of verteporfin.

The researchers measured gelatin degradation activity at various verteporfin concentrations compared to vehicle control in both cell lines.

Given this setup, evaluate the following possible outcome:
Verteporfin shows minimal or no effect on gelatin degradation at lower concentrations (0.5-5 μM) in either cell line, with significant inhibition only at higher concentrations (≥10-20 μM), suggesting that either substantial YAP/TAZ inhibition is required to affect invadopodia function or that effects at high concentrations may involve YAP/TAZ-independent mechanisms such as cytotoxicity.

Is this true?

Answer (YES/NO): NO